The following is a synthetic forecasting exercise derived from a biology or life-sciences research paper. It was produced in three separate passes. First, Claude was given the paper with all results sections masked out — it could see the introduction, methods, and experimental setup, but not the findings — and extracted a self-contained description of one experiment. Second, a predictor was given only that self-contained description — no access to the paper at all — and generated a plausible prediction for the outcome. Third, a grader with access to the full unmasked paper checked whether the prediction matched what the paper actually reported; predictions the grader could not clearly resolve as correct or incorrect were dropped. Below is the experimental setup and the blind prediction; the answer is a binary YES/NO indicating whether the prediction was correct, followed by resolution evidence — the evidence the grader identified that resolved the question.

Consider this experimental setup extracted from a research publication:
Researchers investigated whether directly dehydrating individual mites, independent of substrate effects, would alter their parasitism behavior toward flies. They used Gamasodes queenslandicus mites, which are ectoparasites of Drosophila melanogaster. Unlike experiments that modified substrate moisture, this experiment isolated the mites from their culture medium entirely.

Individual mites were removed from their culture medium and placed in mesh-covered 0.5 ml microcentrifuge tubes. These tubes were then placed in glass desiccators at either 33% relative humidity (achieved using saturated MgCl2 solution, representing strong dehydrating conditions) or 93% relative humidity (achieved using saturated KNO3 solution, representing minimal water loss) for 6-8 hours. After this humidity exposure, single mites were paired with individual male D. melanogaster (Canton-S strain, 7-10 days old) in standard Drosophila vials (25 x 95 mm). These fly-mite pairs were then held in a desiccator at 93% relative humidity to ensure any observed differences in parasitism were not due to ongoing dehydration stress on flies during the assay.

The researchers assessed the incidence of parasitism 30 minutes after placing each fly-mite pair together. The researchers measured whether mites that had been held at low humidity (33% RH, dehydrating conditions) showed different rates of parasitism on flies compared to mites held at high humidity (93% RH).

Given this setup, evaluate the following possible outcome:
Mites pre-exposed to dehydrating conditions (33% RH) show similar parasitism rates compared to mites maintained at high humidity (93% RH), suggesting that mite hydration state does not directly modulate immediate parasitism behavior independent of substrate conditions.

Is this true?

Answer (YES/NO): NO